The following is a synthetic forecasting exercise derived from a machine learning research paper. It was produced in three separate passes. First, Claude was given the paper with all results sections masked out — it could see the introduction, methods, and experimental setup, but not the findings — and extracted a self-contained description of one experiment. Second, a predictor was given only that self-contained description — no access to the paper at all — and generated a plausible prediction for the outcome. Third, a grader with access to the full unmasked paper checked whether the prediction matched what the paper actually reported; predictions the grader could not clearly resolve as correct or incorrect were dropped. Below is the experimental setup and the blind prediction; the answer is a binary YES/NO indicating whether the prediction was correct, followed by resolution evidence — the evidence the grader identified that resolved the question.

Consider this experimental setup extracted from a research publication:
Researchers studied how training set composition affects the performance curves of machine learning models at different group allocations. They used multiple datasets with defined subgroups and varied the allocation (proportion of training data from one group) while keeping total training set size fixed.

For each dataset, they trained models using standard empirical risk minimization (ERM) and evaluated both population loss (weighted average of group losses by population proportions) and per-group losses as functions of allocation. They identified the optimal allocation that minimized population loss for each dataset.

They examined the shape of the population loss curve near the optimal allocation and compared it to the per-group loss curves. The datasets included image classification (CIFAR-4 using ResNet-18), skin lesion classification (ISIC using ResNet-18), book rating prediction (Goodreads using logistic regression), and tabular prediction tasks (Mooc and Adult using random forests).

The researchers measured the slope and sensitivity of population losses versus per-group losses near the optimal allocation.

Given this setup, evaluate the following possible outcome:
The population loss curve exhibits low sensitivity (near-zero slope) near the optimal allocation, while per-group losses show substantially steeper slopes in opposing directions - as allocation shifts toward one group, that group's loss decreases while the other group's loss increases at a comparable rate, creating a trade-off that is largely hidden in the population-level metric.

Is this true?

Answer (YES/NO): YES